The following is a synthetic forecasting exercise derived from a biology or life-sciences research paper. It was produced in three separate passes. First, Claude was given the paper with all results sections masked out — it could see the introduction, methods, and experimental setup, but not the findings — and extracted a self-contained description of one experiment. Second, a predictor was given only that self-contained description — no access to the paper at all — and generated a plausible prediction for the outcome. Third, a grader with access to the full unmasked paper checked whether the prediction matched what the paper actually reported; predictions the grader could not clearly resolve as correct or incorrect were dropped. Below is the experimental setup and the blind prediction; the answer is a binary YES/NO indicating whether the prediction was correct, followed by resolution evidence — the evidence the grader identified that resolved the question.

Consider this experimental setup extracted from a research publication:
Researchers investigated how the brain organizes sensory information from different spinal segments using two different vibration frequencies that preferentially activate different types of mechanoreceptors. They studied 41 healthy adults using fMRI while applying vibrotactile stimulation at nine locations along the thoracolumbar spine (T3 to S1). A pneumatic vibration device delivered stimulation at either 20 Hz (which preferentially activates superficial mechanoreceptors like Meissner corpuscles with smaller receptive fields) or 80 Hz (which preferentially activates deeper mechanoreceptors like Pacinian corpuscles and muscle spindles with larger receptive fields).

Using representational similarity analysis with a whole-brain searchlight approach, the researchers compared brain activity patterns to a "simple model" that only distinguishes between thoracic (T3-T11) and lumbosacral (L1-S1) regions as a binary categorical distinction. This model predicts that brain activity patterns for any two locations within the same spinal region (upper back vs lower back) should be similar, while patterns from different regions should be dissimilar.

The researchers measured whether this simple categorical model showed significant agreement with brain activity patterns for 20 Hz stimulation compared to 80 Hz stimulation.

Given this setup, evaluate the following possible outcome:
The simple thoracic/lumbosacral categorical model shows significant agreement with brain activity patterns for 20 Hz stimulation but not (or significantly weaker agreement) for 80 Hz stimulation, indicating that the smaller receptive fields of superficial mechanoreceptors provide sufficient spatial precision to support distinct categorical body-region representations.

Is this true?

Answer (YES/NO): NO